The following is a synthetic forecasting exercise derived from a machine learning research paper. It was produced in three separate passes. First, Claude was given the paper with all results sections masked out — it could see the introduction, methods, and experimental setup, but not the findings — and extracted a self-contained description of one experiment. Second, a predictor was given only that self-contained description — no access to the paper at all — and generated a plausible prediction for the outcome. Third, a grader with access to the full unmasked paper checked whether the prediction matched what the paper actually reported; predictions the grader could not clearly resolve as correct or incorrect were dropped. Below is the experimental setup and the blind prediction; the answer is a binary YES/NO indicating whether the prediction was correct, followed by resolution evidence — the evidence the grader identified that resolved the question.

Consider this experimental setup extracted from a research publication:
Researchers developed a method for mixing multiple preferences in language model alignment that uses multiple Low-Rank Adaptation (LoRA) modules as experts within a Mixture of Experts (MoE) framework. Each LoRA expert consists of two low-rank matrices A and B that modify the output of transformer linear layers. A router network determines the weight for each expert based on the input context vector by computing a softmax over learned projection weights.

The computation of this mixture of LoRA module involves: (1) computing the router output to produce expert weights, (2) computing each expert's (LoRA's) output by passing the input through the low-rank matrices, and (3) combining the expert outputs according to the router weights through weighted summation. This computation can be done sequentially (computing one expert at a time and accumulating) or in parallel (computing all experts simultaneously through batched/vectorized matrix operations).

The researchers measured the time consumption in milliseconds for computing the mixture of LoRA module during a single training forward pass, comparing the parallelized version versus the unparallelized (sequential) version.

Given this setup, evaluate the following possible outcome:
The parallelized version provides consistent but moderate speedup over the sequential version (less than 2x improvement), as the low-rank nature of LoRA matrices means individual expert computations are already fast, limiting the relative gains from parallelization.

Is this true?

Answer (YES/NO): NO